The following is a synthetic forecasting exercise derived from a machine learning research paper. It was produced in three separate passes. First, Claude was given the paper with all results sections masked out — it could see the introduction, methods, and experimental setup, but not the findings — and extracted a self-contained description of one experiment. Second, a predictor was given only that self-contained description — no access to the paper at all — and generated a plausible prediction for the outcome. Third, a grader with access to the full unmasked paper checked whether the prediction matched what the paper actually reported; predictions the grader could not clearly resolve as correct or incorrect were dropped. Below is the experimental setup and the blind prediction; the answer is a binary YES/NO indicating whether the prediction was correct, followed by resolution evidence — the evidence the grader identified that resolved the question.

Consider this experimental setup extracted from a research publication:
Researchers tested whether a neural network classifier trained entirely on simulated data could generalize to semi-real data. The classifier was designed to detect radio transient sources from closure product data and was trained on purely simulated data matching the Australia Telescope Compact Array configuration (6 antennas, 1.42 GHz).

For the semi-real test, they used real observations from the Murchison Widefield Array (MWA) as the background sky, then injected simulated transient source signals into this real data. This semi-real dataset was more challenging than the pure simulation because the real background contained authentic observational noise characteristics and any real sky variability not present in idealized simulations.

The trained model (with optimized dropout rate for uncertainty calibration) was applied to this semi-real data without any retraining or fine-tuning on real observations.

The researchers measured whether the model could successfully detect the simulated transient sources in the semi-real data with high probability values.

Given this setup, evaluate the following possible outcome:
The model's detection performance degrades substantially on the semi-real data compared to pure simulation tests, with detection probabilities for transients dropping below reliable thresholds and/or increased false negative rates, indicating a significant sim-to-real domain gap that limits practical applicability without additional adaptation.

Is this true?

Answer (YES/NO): NO